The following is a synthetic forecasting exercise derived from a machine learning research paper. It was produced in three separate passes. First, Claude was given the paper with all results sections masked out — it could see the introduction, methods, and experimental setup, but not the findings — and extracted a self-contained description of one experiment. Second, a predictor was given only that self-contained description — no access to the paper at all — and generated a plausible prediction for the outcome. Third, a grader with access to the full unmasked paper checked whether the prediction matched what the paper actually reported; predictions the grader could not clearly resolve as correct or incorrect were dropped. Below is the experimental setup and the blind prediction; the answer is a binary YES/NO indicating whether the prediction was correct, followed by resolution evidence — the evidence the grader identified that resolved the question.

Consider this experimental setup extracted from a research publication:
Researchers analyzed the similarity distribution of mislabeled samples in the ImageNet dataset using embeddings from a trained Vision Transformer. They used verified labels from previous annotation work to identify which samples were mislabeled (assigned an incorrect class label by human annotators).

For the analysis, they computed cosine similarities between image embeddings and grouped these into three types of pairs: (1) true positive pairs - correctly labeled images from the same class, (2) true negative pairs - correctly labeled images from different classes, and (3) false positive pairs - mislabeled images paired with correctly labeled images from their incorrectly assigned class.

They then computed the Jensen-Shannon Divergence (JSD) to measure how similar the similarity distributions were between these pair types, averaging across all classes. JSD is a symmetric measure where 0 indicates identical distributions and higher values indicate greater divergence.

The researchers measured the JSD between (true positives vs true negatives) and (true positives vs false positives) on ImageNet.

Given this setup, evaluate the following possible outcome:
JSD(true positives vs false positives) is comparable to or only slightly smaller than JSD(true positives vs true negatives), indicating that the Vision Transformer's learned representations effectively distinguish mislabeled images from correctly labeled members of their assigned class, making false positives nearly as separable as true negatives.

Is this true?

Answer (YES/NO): NO